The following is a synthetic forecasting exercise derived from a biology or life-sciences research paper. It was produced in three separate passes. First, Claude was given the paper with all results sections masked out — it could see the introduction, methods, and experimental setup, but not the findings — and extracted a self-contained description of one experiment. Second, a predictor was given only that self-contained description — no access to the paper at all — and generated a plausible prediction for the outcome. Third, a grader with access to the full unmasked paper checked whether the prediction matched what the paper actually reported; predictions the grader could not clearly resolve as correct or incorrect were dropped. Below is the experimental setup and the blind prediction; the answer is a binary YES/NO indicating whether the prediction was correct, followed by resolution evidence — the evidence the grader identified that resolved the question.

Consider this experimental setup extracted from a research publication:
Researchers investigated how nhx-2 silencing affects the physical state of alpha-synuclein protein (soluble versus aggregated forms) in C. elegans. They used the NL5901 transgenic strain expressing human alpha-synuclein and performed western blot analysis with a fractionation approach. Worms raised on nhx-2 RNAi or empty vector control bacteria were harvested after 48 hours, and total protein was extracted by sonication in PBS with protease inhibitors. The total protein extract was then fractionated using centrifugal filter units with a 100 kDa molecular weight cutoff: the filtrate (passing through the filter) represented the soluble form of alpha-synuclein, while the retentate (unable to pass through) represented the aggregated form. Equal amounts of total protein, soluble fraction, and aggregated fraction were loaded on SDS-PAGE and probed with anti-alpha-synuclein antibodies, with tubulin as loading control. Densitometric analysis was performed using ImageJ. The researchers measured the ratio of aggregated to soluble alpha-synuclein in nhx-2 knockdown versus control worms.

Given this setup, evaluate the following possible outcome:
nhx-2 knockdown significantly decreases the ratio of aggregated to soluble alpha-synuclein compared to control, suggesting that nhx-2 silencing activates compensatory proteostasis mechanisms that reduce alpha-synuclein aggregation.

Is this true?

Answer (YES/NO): YES